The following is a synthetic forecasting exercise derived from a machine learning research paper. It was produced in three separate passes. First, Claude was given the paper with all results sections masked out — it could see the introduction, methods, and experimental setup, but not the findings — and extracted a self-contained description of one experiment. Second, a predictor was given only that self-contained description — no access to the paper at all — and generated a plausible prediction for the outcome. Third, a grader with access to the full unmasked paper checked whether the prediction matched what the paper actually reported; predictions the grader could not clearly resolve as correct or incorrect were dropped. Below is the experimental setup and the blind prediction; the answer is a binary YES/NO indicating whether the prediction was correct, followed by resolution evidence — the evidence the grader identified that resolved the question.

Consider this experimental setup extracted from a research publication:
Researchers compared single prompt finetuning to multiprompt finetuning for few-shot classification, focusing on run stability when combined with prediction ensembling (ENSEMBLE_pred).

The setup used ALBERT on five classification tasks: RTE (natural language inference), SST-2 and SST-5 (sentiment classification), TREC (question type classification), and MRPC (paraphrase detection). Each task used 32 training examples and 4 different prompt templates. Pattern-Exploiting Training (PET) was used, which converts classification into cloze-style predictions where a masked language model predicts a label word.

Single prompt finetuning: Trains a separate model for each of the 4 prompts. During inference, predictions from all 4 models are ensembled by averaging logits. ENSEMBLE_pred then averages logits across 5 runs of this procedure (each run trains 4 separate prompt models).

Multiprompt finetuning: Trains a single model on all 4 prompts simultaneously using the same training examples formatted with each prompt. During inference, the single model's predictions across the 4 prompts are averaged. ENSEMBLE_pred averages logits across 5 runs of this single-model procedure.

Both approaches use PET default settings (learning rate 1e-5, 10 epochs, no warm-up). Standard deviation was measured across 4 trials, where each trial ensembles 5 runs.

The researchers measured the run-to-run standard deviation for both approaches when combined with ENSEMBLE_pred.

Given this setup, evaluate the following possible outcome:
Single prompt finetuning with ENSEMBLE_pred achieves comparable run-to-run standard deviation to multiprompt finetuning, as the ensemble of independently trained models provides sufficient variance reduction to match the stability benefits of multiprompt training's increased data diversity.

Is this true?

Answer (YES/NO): NO